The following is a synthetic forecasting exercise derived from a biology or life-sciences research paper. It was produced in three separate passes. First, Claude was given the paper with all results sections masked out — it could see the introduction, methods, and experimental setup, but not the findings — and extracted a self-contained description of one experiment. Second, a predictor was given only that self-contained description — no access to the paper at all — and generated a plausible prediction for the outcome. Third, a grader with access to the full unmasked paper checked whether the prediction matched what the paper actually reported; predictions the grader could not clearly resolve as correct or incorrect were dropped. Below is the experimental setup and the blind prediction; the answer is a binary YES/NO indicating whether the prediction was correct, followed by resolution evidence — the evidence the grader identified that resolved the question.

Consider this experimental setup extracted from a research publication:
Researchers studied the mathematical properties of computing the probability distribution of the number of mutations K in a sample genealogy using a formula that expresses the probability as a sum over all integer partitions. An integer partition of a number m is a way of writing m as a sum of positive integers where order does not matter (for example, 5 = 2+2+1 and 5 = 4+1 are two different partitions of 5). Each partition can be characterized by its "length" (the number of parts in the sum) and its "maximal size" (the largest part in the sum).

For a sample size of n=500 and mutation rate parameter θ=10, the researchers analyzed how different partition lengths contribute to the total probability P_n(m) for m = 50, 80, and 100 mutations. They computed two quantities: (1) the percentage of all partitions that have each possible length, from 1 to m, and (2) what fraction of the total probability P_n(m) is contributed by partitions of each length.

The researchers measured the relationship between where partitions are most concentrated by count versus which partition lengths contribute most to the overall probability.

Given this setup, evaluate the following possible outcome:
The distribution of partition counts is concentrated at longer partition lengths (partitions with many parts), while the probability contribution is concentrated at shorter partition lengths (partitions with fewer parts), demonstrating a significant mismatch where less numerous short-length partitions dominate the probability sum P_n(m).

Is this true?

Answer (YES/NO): NO